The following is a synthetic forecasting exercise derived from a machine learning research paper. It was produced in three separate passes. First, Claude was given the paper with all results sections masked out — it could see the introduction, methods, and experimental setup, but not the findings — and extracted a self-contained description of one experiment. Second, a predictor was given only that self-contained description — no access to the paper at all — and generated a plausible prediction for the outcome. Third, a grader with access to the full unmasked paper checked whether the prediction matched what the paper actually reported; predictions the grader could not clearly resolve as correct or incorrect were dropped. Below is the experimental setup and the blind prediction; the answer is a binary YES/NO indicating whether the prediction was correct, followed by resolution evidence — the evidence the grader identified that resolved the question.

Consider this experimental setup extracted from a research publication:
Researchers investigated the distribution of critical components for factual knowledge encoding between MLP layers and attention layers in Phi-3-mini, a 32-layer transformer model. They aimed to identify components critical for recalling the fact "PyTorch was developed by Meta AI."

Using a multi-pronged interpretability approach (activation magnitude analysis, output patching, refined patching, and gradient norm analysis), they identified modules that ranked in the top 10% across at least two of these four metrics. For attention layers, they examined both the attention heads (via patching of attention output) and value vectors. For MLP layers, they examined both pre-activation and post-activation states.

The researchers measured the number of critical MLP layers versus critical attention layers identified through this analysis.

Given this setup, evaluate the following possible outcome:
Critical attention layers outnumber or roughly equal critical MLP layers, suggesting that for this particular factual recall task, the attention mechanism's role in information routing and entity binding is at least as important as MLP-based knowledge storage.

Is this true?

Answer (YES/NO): NO